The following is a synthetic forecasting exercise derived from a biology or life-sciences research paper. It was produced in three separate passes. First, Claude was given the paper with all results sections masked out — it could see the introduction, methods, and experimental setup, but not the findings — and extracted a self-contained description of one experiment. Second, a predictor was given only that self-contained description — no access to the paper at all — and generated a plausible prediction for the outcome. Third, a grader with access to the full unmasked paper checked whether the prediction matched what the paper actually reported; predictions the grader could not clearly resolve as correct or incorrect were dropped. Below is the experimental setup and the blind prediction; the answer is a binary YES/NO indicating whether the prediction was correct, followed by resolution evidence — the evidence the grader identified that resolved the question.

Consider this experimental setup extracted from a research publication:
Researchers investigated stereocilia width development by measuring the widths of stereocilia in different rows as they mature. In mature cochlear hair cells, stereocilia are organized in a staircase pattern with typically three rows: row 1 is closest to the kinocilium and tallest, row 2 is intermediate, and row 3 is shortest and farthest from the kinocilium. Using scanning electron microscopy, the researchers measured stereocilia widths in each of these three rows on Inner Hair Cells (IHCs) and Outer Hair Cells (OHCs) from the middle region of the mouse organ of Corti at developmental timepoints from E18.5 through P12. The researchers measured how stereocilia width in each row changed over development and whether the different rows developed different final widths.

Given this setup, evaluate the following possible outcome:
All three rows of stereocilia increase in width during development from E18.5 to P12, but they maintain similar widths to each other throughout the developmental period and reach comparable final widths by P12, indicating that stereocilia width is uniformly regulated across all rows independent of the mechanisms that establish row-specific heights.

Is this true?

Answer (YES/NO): NO